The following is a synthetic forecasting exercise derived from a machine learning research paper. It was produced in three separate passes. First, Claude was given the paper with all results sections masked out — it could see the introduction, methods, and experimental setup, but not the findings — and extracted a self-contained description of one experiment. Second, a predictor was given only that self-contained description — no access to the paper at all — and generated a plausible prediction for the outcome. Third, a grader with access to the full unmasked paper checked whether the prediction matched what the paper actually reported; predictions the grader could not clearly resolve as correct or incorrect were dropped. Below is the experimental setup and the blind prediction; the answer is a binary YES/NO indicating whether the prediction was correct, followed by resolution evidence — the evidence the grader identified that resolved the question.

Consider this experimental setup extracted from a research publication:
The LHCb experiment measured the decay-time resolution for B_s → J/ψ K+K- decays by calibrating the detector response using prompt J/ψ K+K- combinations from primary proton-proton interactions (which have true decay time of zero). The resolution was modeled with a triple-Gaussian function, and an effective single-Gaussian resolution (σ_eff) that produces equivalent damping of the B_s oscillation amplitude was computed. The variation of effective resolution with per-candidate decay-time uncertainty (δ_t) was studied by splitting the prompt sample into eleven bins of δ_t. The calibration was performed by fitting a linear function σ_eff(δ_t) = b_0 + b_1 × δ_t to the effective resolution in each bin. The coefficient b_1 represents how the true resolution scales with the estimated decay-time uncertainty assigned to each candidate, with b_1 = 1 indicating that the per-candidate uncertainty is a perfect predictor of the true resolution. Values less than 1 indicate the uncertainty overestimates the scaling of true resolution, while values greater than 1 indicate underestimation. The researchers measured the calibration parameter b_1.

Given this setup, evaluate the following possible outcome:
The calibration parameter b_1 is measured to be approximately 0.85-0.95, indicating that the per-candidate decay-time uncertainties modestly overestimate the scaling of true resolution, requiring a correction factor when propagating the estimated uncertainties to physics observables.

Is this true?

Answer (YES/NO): NO